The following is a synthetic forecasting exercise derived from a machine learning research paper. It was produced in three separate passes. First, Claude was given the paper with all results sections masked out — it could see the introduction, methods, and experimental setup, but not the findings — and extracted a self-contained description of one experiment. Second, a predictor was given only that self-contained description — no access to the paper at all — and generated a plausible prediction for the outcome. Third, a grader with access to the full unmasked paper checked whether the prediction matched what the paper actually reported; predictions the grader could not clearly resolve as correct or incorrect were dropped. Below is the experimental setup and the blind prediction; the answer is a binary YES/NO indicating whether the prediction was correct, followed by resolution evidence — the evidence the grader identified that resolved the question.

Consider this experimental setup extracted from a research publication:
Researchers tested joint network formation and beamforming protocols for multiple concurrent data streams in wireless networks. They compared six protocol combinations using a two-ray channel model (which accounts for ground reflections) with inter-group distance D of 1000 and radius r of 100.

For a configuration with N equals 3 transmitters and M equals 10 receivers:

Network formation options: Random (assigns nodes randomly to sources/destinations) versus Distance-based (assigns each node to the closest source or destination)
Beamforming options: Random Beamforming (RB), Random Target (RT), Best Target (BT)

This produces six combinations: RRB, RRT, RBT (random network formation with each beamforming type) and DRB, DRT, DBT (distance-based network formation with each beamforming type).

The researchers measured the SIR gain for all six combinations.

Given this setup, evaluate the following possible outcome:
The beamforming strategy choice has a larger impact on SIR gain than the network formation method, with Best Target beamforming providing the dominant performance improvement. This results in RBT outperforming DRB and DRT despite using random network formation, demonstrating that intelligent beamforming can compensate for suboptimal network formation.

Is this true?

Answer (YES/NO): NO